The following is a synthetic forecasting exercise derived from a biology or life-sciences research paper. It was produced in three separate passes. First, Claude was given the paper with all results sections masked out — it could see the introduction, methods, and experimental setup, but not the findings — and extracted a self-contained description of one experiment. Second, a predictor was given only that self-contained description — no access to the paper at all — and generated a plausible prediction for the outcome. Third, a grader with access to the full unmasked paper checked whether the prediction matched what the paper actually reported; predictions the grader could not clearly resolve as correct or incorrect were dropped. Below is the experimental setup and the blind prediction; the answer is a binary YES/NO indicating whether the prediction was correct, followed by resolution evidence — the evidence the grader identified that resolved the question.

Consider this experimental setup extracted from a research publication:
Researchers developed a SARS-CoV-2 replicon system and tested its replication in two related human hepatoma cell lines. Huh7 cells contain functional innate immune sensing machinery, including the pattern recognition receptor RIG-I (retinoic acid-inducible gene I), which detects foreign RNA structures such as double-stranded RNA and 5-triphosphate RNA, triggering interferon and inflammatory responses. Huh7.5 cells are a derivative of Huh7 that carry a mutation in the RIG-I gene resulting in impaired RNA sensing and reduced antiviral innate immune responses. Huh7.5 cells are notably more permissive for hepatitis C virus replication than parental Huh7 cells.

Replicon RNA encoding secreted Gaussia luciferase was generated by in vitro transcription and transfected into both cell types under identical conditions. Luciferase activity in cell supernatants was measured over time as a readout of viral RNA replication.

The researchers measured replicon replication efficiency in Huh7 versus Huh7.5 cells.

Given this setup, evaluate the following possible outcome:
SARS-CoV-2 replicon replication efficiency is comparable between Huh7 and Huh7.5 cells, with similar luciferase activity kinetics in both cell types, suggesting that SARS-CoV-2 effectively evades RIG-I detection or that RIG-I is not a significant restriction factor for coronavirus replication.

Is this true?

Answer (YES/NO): NO